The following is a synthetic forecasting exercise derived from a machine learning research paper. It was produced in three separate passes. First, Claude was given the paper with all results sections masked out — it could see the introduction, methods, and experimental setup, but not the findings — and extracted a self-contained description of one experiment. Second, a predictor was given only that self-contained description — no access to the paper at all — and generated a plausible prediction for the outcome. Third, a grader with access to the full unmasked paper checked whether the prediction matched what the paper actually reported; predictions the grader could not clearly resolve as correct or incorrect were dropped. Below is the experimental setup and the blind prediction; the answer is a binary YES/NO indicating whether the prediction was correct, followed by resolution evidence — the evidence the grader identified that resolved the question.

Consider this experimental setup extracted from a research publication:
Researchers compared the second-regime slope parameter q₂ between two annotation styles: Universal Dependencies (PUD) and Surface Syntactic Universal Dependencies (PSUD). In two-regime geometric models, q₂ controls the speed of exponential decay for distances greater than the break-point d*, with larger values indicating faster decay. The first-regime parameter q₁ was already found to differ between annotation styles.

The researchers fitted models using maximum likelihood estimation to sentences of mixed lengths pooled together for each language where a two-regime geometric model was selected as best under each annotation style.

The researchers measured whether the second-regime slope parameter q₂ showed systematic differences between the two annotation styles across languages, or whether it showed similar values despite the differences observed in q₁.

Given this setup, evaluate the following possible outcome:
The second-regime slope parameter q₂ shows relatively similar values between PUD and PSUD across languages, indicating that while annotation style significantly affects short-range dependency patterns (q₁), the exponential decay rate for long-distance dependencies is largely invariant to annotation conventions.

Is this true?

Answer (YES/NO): YES